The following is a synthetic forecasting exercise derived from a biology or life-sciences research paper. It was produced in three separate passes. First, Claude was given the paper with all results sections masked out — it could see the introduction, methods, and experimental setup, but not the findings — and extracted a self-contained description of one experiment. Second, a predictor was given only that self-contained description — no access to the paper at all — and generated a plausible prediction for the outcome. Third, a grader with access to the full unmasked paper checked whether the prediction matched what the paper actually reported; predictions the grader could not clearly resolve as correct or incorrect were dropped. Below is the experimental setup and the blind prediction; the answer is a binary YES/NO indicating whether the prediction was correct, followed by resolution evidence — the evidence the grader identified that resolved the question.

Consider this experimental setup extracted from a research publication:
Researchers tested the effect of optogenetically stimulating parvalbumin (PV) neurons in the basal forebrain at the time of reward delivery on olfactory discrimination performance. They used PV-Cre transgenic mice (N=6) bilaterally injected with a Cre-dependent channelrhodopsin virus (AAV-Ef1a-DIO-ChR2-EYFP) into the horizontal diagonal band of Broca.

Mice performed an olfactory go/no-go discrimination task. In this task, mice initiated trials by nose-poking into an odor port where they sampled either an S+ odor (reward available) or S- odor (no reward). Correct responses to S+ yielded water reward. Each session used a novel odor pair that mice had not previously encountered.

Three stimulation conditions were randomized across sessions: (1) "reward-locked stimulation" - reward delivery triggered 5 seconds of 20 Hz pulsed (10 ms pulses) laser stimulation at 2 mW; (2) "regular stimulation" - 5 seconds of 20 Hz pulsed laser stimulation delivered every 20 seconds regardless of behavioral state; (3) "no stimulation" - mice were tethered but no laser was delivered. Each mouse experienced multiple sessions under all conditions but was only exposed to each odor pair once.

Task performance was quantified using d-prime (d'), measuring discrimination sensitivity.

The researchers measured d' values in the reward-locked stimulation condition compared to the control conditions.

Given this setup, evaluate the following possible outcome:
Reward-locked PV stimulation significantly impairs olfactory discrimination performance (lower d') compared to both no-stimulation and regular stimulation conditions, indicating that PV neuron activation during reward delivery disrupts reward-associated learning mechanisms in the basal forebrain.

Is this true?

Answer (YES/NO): NO